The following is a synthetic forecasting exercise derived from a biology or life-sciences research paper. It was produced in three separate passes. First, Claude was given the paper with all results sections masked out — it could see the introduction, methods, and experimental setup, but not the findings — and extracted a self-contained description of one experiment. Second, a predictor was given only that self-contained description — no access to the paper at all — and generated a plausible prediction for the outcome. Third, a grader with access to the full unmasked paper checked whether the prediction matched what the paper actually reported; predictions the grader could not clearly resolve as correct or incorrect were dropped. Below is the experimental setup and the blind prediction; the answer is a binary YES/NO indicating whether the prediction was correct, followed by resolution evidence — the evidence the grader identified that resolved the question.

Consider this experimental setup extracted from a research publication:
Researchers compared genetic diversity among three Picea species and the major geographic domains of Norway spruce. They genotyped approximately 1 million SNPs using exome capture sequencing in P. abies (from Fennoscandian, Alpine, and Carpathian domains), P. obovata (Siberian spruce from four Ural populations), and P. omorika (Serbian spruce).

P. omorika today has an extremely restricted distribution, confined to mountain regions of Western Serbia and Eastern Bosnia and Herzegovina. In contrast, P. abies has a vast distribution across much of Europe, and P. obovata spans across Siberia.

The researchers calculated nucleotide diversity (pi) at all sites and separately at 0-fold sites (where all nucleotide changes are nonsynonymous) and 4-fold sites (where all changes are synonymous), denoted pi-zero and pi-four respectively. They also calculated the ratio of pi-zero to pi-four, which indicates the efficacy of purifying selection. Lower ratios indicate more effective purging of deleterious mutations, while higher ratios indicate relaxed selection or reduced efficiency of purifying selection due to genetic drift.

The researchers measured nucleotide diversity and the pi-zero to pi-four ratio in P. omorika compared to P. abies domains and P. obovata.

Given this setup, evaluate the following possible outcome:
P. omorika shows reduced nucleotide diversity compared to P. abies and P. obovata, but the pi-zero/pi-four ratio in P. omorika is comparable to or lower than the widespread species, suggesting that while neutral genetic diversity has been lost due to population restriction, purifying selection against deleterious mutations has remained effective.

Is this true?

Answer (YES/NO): NO